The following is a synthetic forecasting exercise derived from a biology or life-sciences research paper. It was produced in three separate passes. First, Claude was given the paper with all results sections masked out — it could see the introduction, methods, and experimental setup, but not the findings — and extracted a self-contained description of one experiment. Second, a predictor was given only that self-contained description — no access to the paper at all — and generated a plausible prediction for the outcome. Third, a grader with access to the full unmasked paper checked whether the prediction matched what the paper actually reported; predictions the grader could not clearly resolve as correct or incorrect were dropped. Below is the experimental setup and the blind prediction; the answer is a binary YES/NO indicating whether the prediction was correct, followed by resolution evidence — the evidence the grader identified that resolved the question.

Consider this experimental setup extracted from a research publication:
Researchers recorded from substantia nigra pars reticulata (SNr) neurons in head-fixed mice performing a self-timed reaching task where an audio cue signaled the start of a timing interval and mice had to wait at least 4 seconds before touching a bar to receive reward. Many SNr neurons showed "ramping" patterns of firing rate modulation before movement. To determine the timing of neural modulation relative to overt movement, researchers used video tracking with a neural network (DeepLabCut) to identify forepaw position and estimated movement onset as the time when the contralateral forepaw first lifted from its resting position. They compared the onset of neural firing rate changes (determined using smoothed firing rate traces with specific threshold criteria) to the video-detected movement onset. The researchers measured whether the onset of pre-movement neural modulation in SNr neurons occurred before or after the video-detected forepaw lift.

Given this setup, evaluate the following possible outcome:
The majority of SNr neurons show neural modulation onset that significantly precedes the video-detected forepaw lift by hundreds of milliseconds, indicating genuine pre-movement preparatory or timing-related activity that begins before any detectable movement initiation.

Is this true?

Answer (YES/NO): YES